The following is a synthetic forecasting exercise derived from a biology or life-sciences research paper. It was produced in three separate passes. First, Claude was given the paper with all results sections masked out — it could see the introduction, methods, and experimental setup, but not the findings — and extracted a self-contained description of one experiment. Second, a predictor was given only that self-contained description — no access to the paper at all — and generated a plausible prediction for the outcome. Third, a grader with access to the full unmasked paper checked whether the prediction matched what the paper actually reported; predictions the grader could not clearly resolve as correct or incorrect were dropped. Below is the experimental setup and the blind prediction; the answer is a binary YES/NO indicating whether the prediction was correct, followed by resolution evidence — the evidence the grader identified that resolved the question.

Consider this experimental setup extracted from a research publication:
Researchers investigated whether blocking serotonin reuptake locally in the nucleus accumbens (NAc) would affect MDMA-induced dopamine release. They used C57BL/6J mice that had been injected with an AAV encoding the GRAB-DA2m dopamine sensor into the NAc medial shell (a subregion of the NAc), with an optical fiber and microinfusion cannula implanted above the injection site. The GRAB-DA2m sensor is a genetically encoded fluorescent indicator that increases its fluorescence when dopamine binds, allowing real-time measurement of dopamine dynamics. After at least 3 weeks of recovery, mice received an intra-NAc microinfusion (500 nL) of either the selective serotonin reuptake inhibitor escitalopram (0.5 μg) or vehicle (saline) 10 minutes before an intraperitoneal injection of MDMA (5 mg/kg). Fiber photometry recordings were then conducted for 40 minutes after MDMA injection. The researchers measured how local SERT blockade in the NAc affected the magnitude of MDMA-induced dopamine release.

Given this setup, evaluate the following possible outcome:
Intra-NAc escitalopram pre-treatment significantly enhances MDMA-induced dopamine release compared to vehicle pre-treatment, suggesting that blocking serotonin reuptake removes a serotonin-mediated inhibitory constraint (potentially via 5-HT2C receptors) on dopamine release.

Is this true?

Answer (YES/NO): YES